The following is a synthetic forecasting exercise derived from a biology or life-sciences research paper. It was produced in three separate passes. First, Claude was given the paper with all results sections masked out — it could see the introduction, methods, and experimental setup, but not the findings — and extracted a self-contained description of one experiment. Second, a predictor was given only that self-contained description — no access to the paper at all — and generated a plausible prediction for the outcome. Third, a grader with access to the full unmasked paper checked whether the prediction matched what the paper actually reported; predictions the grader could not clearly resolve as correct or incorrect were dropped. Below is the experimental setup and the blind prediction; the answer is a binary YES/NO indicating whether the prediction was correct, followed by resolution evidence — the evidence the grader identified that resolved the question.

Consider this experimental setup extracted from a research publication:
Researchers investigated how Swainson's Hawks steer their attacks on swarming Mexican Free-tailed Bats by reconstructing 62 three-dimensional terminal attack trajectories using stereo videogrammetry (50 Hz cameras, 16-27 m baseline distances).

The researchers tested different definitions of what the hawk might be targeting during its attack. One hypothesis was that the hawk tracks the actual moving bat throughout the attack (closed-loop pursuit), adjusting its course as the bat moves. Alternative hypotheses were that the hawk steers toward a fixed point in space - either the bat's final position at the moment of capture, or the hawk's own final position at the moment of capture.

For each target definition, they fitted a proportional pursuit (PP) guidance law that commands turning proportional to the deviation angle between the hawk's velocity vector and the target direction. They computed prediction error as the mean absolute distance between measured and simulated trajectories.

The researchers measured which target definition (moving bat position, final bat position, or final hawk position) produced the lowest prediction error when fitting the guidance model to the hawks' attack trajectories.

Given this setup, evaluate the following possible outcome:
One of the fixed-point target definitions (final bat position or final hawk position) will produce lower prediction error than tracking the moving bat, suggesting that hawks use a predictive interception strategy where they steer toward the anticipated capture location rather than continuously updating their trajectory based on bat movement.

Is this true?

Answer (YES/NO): YES